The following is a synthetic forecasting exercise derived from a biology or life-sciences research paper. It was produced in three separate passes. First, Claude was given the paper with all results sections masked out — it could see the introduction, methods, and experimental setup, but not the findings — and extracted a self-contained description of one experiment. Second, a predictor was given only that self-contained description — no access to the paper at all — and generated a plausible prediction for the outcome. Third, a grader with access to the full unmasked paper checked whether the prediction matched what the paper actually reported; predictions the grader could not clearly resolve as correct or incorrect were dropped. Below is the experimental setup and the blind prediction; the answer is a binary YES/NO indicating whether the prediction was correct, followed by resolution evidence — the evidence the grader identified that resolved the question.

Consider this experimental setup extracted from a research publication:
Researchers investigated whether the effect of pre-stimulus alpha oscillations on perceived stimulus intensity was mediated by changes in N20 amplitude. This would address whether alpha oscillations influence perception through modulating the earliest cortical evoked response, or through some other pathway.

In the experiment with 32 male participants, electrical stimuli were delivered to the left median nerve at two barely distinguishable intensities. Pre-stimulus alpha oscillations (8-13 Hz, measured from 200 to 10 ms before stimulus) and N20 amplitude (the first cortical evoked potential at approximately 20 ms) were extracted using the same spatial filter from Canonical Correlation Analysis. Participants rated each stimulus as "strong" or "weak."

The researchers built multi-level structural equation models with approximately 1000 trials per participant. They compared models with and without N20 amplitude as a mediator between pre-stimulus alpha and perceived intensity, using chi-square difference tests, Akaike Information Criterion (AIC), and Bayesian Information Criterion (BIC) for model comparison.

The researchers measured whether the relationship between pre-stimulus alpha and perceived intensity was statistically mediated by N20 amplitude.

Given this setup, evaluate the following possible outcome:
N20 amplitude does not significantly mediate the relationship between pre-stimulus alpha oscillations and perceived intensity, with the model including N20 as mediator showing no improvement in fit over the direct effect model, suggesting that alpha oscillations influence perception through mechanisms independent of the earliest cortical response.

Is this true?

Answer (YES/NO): NO